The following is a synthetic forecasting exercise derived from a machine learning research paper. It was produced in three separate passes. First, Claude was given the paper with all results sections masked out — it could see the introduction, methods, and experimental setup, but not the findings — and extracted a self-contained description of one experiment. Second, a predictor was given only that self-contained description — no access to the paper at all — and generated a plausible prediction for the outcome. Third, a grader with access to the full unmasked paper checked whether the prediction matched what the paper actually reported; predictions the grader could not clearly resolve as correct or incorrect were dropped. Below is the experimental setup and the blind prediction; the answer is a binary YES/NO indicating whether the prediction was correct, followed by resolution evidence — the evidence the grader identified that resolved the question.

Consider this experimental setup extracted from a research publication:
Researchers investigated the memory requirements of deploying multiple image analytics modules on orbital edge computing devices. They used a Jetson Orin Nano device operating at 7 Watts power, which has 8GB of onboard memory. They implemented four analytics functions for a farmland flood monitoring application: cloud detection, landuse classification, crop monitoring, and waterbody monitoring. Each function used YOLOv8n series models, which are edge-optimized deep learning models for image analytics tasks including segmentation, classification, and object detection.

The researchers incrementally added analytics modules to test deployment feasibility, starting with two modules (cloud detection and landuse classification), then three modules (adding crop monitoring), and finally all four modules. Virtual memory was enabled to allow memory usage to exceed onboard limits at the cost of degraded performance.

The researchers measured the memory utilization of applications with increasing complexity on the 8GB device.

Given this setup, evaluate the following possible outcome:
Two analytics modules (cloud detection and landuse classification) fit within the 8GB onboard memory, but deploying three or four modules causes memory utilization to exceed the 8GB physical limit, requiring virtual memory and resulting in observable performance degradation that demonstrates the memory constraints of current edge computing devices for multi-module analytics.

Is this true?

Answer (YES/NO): YES